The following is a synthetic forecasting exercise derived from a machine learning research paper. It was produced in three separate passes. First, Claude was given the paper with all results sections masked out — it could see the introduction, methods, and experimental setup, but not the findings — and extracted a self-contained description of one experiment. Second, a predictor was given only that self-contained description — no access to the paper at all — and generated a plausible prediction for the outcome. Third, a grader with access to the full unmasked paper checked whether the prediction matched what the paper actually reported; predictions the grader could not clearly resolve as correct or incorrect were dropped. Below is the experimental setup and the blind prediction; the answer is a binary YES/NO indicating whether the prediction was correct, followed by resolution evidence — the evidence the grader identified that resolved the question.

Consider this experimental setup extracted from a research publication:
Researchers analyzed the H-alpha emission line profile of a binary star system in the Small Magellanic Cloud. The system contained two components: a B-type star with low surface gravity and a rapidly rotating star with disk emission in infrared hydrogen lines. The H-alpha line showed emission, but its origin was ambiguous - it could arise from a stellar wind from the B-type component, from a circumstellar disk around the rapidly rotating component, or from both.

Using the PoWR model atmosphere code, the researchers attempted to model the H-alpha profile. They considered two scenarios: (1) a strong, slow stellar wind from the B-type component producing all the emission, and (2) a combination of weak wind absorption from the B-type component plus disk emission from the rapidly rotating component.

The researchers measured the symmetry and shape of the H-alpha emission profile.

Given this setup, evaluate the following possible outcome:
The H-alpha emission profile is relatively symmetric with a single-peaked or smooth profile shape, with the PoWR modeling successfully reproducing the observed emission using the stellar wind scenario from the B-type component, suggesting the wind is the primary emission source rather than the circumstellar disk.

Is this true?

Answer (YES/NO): NO